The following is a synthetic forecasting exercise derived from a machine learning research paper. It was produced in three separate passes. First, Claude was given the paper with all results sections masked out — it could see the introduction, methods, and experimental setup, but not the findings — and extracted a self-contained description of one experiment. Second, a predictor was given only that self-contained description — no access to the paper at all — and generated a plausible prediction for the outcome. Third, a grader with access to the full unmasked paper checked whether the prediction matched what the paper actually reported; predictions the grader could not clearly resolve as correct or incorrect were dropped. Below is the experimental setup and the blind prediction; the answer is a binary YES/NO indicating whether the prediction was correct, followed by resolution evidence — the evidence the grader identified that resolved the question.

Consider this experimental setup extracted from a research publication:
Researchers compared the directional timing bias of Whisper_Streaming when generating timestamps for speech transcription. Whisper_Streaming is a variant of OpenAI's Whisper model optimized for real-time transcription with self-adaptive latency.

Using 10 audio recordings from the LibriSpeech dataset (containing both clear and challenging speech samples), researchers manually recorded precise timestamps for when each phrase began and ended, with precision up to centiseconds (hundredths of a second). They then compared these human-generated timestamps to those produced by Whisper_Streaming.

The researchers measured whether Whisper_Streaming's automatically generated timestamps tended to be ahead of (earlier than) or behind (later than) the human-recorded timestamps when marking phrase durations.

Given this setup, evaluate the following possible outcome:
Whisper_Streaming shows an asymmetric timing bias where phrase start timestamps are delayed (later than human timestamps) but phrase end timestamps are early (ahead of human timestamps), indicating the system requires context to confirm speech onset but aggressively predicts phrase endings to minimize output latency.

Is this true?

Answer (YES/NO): NO